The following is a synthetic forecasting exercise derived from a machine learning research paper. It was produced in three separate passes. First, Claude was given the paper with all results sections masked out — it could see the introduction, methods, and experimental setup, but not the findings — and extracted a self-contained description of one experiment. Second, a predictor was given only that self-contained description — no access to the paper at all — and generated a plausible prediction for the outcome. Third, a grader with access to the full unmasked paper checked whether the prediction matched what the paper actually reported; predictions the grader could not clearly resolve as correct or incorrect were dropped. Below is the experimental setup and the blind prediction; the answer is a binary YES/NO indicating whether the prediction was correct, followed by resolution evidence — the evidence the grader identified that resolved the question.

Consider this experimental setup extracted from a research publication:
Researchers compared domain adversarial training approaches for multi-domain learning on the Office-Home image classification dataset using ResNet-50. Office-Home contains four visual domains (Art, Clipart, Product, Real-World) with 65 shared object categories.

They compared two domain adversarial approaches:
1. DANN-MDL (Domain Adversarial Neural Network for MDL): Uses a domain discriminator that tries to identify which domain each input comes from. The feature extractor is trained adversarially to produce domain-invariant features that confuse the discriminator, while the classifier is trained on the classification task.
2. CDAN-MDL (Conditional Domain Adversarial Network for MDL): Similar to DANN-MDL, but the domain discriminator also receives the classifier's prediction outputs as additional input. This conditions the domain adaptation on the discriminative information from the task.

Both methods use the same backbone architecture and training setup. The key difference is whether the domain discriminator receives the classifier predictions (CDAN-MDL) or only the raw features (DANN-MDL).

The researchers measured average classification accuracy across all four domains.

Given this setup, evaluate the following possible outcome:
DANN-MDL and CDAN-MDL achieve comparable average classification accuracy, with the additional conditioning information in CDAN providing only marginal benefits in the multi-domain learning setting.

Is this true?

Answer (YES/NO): NO